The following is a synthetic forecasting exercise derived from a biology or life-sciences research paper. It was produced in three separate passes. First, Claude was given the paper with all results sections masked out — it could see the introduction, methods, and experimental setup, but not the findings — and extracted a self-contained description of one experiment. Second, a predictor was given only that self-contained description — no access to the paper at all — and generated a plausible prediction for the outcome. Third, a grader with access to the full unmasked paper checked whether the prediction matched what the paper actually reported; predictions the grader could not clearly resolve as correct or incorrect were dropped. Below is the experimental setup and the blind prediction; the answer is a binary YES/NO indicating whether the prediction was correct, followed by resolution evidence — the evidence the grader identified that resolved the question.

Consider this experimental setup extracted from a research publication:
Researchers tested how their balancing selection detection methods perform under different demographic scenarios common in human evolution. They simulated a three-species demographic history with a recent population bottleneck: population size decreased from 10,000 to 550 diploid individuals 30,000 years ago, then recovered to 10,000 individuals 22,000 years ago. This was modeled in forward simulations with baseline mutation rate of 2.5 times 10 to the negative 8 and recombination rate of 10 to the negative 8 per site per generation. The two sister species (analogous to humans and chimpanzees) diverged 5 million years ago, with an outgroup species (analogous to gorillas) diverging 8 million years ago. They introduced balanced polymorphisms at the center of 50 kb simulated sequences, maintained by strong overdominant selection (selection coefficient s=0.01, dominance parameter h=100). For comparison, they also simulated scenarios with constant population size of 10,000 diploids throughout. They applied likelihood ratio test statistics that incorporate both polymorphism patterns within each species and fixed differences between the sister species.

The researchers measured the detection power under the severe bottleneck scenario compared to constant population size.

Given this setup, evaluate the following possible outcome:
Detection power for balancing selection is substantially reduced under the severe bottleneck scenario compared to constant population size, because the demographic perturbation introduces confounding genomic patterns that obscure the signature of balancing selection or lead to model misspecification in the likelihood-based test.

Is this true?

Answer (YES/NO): NO